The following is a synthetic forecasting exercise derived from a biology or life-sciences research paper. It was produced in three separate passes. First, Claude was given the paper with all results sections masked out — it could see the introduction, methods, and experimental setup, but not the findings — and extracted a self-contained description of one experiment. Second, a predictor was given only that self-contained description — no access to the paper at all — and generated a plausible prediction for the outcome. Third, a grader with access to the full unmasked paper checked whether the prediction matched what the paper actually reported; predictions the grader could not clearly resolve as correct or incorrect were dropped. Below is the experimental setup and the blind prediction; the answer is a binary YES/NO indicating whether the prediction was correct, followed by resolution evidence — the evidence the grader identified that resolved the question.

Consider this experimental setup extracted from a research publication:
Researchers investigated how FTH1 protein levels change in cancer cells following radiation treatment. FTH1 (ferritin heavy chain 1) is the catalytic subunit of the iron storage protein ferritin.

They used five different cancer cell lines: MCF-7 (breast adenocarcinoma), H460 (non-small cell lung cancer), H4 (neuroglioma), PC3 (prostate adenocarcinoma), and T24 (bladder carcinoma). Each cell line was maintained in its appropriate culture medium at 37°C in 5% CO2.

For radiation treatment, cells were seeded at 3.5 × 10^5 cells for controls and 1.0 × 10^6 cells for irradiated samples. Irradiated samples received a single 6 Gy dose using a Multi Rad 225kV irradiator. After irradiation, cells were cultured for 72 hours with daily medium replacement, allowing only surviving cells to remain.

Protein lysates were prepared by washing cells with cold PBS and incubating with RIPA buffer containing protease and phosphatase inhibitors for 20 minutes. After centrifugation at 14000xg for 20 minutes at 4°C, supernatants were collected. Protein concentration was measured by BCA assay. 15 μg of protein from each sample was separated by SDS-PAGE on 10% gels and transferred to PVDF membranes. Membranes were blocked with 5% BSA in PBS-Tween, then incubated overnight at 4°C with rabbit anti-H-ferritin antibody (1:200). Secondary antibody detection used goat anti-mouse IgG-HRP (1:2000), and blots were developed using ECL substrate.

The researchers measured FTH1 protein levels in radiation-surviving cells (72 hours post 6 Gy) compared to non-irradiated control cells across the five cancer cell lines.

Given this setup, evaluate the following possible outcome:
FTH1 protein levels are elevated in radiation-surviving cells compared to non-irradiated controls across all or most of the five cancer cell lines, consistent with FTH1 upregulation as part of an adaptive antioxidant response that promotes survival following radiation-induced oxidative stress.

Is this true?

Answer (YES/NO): YES